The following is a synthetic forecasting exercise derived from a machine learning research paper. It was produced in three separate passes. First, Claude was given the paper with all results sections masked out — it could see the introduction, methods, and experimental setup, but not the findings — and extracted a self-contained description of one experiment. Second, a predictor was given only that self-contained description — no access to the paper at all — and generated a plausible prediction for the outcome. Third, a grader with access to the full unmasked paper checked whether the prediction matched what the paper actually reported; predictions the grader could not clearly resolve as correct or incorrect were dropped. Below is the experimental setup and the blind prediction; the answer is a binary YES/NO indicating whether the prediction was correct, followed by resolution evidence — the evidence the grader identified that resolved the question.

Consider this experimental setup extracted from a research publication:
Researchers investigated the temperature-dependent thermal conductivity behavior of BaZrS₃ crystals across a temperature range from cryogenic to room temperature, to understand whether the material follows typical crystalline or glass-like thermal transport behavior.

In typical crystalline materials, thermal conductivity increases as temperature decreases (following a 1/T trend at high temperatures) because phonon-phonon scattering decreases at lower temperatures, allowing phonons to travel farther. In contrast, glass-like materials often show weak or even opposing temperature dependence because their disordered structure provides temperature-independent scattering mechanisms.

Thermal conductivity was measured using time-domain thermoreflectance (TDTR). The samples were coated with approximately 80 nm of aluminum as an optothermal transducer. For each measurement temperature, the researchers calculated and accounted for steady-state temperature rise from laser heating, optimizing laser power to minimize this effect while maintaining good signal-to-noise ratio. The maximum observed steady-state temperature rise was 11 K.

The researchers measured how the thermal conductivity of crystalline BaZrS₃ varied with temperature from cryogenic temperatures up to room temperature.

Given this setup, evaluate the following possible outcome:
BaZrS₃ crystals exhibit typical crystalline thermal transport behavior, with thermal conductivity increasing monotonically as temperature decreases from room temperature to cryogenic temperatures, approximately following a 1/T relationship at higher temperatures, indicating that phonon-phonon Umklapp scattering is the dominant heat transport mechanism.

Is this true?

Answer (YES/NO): NO